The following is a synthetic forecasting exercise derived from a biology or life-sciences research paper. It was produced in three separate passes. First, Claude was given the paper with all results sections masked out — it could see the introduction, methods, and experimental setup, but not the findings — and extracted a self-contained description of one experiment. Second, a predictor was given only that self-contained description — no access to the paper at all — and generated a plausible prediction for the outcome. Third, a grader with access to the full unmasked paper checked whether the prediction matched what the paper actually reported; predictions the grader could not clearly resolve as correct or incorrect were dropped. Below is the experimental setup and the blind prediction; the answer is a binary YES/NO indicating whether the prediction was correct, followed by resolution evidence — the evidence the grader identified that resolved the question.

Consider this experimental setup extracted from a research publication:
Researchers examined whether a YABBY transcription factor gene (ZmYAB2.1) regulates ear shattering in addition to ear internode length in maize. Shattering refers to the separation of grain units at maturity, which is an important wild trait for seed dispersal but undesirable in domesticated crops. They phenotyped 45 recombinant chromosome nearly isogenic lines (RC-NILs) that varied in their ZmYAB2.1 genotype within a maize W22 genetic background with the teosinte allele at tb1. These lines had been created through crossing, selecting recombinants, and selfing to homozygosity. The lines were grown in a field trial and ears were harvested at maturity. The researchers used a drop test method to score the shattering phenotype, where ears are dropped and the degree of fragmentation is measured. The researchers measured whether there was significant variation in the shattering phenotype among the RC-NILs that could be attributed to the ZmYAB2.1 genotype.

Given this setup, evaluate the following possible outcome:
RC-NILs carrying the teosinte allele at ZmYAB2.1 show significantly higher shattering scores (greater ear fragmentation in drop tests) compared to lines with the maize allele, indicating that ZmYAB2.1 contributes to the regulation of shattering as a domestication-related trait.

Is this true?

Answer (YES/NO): NO